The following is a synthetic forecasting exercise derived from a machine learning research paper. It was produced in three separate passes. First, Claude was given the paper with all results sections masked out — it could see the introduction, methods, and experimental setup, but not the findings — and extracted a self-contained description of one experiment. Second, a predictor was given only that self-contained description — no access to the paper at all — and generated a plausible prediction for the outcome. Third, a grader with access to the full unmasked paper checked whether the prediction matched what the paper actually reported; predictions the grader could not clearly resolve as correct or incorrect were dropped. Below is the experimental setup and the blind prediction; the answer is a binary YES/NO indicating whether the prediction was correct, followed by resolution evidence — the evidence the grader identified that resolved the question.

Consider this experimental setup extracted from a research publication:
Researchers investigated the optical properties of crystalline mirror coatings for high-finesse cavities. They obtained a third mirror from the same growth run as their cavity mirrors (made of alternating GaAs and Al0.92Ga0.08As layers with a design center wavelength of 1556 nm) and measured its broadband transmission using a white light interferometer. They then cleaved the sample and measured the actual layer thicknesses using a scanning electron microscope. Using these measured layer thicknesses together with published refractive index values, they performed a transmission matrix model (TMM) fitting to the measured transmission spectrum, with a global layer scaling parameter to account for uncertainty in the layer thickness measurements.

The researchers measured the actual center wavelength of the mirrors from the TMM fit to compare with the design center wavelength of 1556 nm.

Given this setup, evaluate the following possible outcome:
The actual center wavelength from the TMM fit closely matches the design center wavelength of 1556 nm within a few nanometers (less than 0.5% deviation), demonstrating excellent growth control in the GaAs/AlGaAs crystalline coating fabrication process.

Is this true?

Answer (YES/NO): NO